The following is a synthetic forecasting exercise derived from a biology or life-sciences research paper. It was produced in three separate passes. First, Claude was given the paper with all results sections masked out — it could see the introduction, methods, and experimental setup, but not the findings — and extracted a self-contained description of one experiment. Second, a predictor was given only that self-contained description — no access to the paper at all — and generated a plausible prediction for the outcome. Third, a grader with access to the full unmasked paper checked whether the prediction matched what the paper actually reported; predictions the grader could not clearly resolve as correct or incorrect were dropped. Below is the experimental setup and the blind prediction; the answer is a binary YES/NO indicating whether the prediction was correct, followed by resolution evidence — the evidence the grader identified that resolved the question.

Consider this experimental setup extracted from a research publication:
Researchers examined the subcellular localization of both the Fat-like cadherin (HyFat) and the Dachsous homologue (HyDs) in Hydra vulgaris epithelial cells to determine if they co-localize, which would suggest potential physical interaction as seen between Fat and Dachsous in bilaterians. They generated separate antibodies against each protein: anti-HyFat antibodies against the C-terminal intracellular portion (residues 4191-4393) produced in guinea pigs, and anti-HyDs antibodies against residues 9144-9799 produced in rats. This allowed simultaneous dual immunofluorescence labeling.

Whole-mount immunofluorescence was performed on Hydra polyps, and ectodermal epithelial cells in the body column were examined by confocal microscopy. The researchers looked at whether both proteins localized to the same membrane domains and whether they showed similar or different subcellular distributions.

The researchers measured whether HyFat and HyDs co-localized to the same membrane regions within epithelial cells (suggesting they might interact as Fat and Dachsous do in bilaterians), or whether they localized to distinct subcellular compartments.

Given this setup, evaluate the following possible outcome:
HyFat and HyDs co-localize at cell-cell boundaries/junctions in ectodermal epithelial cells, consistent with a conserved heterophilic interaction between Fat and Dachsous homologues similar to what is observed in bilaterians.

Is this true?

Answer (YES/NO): YES